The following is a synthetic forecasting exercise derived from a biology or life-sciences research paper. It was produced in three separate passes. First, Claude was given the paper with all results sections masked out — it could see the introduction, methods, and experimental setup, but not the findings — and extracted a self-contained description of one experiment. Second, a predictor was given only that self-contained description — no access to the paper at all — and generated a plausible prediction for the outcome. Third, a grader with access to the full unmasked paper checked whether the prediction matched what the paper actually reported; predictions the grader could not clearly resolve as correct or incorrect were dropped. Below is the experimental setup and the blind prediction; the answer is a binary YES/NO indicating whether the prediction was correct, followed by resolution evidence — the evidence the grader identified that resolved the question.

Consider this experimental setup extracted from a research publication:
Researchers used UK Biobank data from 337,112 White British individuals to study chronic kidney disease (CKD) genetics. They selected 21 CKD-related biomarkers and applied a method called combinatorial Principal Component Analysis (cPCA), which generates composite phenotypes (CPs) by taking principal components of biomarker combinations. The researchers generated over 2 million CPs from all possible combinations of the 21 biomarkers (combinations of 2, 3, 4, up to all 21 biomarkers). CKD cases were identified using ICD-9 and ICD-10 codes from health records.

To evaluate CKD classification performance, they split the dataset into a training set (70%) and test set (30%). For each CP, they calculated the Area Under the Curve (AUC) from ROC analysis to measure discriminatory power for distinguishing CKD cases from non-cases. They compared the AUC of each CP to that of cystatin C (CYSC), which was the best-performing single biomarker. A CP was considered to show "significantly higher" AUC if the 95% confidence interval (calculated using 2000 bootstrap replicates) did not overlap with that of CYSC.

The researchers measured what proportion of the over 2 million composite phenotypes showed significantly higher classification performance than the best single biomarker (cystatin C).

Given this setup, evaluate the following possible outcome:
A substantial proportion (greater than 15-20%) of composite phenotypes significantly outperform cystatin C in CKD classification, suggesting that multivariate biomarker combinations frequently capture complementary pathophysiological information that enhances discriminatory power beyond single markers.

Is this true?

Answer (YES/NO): NO